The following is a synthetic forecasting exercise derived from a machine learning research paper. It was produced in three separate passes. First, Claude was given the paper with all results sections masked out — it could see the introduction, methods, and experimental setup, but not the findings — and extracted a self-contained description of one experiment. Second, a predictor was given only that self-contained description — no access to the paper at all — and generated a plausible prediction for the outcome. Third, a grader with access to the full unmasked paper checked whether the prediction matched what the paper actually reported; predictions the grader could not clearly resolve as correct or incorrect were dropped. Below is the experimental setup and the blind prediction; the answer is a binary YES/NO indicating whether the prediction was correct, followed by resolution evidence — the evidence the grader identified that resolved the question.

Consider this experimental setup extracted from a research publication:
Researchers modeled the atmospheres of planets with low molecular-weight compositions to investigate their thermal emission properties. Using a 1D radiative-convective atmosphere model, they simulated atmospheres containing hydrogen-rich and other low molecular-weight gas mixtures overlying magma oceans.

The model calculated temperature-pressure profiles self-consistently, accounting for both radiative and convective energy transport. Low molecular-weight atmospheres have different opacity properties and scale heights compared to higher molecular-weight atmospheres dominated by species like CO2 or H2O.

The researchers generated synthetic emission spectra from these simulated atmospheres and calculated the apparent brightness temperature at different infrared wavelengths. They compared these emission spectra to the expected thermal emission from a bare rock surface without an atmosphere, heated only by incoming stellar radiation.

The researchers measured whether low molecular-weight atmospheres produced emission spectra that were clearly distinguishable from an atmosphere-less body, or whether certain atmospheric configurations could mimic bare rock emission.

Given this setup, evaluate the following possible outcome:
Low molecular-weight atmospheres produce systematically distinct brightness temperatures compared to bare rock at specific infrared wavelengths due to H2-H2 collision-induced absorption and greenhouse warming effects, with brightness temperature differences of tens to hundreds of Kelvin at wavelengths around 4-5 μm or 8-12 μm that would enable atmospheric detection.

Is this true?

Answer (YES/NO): NO